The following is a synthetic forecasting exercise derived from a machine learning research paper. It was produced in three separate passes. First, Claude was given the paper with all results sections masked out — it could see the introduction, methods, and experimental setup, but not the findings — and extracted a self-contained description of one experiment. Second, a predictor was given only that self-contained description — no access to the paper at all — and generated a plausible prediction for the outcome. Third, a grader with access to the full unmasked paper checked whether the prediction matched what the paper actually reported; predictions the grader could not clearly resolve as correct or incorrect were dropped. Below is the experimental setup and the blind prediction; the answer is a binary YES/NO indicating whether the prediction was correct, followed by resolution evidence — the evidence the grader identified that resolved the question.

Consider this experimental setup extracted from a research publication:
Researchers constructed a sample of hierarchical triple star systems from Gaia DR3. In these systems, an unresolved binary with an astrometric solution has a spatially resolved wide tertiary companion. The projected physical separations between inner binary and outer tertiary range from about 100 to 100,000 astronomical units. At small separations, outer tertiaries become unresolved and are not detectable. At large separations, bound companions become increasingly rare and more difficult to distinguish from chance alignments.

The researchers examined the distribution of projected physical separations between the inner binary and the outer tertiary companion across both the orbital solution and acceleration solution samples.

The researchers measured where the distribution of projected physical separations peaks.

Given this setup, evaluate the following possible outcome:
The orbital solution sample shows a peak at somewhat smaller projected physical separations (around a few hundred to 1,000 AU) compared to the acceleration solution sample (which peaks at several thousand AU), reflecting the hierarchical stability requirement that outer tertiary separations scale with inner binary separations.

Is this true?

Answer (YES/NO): NO